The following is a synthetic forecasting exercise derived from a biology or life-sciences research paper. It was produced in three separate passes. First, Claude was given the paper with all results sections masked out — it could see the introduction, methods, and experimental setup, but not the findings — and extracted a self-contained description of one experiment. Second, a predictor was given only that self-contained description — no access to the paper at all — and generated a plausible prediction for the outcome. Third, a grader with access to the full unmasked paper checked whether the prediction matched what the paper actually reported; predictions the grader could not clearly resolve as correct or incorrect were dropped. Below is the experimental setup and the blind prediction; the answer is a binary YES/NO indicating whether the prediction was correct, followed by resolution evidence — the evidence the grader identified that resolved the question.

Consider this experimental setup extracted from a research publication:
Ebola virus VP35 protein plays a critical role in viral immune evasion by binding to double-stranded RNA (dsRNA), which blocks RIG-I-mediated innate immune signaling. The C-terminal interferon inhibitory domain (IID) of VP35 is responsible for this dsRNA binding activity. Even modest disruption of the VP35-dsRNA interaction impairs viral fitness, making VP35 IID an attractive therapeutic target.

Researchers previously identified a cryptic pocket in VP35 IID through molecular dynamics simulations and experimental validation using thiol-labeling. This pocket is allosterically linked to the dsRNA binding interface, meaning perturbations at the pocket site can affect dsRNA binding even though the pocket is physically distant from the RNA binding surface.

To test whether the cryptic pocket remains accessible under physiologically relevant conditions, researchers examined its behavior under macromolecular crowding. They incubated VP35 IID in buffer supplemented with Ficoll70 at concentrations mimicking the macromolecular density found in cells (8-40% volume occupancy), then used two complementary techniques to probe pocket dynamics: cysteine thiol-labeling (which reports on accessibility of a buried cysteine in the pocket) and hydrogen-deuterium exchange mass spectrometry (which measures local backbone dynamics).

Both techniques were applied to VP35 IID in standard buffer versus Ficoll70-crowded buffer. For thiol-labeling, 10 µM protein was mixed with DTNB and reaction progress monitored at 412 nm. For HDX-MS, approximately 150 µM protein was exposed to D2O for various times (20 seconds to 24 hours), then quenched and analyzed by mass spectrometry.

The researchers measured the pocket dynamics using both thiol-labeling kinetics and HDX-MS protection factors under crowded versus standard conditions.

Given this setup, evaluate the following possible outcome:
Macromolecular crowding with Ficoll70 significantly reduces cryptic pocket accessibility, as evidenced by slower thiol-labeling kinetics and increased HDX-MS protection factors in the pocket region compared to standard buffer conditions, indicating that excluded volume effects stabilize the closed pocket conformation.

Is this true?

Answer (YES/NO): NO